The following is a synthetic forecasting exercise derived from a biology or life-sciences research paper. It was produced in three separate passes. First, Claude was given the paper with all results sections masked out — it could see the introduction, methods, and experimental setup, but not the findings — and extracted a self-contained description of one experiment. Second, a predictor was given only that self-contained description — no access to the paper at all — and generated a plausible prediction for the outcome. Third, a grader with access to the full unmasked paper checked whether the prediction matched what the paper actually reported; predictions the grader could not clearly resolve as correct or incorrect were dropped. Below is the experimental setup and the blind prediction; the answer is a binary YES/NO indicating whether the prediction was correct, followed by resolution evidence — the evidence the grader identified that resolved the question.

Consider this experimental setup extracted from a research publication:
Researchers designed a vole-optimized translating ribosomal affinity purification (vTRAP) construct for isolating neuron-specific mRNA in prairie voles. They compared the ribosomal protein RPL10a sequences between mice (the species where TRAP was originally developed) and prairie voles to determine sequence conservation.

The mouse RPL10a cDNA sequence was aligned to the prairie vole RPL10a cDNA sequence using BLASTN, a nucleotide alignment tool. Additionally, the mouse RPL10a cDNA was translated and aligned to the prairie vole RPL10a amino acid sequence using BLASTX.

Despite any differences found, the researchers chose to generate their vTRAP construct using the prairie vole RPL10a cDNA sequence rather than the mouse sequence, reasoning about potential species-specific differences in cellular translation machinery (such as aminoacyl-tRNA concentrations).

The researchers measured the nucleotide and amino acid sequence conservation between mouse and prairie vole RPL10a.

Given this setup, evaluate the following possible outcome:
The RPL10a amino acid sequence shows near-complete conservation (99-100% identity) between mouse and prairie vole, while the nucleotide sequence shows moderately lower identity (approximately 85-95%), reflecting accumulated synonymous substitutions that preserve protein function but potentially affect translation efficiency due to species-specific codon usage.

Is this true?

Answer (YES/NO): YES